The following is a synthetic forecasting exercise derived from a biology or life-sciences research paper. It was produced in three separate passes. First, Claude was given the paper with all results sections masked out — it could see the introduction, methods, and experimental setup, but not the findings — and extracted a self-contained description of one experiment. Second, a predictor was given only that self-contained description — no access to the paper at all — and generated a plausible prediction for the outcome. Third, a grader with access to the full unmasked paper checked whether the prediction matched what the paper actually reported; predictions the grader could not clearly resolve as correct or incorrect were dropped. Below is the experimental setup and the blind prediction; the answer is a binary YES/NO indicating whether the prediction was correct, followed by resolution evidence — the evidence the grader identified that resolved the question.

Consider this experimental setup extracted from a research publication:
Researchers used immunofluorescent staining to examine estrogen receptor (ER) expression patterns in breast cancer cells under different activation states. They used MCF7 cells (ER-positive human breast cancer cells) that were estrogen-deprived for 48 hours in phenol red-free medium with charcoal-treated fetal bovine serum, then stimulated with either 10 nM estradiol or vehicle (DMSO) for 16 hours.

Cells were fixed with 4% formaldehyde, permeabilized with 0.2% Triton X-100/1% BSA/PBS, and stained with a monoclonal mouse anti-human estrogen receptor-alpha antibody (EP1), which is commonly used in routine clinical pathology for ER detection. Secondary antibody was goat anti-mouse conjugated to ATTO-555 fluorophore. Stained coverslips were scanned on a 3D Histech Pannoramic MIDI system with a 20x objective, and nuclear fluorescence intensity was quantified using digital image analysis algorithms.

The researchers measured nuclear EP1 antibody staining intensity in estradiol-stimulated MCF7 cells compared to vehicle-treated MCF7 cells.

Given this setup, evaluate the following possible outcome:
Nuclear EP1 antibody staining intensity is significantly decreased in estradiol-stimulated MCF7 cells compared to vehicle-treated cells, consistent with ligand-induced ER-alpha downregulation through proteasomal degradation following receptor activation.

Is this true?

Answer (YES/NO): NO